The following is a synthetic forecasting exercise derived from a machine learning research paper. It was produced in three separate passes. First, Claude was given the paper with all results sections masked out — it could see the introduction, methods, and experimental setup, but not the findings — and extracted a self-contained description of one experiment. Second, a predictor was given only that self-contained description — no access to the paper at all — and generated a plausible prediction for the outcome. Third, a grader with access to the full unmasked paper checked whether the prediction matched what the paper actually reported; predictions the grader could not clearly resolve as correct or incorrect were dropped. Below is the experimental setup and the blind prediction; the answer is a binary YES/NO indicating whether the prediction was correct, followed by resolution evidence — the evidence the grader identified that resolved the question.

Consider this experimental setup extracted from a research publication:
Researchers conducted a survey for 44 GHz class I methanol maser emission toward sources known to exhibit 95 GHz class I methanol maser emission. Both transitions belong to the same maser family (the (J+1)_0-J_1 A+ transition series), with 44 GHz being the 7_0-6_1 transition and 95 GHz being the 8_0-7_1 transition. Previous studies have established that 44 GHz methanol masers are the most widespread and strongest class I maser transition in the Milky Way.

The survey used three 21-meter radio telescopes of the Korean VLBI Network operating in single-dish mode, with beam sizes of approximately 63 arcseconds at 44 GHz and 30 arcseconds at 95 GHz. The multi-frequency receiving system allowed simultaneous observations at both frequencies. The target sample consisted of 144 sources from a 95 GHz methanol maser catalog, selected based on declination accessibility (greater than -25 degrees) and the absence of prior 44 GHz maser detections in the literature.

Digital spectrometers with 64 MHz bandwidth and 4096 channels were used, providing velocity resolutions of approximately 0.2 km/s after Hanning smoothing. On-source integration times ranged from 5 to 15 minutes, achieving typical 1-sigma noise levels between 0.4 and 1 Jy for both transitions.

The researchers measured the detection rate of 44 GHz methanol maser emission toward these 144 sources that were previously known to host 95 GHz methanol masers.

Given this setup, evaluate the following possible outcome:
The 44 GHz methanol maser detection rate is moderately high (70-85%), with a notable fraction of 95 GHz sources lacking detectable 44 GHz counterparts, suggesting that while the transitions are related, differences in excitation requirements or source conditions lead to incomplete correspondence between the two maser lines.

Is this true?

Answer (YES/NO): NO